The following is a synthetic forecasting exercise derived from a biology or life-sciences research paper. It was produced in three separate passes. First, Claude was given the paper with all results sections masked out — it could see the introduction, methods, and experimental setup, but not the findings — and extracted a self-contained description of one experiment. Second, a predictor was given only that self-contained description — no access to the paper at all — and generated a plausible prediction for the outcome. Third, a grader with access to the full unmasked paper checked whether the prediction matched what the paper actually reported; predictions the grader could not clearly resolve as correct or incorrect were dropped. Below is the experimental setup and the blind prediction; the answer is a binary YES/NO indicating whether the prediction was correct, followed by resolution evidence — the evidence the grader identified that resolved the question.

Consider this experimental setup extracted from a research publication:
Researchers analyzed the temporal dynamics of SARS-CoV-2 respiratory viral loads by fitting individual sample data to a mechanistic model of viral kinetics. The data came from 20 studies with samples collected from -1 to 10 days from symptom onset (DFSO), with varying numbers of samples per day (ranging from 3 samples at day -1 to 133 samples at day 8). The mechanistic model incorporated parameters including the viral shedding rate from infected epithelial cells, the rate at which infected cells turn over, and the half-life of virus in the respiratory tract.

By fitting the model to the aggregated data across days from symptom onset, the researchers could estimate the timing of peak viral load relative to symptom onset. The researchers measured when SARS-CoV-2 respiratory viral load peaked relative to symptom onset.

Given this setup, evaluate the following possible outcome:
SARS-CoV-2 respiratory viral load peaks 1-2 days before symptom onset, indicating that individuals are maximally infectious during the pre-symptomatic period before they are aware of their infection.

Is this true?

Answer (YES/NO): NO